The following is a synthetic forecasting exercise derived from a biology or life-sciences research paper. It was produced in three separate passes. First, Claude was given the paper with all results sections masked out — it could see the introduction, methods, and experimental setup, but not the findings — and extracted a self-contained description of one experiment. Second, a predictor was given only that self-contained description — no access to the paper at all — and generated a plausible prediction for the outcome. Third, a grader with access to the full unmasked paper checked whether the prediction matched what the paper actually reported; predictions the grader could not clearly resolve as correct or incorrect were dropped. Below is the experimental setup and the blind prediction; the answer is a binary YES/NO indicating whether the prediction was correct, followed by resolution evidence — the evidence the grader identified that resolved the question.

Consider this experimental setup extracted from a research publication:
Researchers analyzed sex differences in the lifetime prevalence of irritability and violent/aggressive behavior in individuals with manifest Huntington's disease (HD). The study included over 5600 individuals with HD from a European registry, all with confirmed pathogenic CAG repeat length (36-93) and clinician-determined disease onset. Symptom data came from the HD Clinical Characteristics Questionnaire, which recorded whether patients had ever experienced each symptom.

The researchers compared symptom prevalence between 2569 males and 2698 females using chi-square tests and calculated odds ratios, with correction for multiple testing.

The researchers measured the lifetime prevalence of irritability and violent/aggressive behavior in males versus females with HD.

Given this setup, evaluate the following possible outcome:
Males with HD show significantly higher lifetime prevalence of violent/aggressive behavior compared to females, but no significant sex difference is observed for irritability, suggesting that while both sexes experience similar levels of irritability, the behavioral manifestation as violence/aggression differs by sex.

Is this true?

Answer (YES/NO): NO